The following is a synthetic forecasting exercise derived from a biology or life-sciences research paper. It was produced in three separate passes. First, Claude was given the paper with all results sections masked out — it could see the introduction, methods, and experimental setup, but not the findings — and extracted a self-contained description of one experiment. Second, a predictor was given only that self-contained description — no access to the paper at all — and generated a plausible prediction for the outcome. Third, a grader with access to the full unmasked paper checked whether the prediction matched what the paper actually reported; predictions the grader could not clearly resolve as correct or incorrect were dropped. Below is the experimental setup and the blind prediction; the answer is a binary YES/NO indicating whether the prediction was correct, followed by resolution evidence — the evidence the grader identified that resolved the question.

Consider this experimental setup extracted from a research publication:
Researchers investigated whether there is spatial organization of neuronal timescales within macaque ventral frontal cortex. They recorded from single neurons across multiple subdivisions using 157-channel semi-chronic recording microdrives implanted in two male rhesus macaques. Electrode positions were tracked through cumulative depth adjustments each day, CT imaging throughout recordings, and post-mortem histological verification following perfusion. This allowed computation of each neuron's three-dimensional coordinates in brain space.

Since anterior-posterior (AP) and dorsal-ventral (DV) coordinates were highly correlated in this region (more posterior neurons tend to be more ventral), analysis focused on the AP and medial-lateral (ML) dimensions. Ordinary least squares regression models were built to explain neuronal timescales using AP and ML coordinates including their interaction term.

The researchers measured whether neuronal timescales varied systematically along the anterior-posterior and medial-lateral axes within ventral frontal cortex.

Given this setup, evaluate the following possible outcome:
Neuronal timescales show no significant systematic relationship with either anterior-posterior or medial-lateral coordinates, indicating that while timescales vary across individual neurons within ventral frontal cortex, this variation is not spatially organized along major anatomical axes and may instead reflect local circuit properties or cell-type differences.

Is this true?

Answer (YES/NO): NO